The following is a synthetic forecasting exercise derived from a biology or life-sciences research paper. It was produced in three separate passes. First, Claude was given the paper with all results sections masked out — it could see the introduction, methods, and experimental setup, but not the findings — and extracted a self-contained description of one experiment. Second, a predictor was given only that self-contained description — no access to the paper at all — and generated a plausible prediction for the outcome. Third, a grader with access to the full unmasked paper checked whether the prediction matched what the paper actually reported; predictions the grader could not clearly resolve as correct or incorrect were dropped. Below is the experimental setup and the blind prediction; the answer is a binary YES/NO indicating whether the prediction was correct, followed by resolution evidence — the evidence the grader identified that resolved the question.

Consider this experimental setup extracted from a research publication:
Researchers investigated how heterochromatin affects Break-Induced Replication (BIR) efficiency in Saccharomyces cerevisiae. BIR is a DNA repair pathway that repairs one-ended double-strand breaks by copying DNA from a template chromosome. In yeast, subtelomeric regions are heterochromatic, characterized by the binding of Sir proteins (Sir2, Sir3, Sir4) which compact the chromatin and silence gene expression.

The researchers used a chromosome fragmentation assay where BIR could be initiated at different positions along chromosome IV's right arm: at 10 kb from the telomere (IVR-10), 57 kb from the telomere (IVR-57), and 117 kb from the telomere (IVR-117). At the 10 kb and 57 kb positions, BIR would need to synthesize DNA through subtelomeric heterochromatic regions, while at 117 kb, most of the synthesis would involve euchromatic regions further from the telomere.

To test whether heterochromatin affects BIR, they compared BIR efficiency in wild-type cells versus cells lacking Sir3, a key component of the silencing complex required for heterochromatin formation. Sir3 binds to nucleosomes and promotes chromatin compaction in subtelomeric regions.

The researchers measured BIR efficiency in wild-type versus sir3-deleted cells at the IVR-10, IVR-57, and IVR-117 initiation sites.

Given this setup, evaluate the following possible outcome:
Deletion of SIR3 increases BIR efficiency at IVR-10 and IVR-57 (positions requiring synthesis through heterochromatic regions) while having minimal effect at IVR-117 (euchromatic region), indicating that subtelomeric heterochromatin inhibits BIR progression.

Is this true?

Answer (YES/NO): YES